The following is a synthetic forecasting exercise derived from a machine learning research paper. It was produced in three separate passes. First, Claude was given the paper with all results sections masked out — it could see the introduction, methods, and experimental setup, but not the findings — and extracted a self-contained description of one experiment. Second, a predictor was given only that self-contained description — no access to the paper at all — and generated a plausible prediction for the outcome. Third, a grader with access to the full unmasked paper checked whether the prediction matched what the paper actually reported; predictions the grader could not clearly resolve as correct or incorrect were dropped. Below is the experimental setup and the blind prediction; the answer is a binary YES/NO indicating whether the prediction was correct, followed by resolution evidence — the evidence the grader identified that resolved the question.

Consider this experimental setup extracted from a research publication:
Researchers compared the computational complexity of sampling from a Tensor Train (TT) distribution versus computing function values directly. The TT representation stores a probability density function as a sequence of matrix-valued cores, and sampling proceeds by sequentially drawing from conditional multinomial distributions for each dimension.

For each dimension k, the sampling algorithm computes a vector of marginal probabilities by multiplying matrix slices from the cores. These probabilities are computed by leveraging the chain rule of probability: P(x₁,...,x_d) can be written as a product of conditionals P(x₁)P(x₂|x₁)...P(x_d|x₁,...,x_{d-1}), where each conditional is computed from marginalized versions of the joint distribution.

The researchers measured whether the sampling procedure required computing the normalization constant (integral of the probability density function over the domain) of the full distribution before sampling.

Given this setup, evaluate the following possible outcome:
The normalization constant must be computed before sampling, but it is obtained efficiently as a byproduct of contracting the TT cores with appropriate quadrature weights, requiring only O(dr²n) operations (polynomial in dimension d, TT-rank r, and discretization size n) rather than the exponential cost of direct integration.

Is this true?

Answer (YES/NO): NO